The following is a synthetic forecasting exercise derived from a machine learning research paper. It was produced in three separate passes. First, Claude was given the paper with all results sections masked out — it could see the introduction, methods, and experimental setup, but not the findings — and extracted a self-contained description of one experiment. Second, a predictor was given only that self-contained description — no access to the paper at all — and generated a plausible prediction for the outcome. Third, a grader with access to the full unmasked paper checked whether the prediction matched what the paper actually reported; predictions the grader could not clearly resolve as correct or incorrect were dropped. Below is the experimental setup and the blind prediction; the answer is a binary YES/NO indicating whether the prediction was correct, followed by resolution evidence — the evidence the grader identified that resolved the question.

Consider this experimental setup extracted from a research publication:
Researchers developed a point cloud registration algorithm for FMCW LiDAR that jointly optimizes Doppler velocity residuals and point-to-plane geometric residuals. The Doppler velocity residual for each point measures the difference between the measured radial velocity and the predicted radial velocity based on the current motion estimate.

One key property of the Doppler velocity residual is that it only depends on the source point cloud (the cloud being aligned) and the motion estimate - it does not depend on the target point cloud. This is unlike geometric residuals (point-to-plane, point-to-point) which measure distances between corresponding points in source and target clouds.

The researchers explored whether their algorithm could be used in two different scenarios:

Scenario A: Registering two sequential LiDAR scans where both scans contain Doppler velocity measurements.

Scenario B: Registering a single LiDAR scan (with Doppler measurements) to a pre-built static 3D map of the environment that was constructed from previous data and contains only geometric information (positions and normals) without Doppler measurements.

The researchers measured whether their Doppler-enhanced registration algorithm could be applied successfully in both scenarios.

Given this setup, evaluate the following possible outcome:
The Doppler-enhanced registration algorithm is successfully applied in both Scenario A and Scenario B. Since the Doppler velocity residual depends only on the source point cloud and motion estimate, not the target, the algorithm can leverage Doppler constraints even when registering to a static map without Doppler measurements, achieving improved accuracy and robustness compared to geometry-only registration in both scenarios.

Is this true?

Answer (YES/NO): NO